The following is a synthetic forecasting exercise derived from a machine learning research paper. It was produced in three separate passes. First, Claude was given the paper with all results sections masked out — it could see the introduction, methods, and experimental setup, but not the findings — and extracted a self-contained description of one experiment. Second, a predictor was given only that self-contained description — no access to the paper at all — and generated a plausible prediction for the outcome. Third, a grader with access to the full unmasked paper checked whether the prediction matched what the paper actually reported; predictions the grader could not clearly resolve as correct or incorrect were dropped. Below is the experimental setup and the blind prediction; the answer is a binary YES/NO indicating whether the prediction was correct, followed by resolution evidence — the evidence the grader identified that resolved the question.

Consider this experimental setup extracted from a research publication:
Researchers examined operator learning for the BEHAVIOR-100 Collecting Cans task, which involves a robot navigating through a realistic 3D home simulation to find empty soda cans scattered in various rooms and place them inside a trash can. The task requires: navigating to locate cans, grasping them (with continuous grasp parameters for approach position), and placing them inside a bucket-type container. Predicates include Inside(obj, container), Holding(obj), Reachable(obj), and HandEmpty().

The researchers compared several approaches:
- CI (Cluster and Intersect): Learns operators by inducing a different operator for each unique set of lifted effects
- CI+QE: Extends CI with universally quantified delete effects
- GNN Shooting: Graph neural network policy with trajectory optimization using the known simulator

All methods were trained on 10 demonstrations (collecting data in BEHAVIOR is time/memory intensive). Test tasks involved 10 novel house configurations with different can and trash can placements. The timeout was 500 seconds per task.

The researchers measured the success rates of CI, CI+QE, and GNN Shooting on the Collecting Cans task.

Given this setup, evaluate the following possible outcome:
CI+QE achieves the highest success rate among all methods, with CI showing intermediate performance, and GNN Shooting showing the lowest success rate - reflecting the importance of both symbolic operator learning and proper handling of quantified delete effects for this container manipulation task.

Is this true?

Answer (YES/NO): NO